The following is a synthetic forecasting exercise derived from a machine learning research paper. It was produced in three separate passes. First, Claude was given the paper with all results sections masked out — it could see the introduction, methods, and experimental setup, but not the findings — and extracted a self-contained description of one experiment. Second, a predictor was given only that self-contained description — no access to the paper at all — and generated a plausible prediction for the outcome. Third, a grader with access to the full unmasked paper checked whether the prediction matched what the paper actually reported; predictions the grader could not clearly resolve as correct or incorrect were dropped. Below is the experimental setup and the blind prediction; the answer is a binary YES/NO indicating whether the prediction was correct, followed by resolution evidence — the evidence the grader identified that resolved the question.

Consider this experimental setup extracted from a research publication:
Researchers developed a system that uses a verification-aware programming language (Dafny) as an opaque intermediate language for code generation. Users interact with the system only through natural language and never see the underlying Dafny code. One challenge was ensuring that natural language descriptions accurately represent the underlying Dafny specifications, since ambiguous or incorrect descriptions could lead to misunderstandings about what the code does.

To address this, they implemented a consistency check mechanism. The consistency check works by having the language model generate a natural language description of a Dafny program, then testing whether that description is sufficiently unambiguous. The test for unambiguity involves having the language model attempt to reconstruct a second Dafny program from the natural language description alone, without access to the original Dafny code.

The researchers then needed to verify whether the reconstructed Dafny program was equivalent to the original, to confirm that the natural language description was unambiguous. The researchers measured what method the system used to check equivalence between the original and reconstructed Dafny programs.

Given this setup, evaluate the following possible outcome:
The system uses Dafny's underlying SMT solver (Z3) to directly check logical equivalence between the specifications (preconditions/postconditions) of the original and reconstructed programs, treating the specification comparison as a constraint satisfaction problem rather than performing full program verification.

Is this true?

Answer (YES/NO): NO